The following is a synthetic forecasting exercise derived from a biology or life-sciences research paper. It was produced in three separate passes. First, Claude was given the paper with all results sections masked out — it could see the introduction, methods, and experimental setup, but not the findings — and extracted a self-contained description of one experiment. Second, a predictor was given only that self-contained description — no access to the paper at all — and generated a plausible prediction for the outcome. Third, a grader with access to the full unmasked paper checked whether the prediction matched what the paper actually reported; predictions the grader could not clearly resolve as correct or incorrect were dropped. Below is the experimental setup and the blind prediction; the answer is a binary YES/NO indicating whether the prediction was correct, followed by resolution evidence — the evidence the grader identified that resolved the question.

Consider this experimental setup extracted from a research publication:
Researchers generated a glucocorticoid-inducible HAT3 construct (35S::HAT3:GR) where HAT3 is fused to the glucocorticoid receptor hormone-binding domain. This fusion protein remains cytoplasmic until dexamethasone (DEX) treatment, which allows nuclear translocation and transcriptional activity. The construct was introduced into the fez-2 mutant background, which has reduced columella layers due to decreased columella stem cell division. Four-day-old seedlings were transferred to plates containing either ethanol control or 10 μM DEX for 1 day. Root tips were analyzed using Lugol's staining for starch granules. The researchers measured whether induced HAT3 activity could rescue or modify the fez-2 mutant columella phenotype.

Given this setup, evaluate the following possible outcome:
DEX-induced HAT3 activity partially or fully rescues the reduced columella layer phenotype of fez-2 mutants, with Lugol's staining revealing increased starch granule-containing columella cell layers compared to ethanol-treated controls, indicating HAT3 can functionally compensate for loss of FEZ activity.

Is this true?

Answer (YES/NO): YES